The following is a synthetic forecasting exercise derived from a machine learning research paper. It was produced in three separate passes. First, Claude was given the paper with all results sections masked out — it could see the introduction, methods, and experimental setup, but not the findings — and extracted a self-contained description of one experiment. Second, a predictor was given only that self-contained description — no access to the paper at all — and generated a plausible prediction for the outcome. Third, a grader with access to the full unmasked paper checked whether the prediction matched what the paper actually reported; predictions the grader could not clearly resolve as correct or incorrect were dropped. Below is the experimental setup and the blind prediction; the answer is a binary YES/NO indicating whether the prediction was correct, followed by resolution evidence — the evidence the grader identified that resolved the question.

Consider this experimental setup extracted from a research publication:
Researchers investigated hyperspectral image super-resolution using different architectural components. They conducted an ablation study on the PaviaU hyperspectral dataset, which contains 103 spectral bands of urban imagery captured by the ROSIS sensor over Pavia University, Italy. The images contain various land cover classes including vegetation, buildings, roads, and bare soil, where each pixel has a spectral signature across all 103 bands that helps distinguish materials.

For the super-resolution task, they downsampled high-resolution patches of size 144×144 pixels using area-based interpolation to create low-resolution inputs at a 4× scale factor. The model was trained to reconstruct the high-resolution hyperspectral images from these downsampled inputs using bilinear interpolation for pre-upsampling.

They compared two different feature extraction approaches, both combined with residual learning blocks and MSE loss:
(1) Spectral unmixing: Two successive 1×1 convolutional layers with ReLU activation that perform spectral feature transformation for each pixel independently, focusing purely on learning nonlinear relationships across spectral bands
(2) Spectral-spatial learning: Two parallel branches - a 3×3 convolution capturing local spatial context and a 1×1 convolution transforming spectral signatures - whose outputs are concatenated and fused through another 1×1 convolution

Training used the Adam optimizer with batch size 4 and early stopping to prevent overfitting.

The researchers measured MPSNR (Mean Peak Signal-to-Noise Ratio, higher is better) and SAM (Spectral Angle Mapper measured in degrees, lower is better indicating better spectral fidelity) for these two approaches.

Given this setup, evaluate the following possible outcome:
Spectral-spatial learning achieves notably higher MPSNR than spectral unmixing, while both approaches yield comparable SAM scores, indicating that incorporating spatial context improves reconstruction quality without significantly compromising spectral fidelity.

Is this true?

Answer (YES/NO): NO